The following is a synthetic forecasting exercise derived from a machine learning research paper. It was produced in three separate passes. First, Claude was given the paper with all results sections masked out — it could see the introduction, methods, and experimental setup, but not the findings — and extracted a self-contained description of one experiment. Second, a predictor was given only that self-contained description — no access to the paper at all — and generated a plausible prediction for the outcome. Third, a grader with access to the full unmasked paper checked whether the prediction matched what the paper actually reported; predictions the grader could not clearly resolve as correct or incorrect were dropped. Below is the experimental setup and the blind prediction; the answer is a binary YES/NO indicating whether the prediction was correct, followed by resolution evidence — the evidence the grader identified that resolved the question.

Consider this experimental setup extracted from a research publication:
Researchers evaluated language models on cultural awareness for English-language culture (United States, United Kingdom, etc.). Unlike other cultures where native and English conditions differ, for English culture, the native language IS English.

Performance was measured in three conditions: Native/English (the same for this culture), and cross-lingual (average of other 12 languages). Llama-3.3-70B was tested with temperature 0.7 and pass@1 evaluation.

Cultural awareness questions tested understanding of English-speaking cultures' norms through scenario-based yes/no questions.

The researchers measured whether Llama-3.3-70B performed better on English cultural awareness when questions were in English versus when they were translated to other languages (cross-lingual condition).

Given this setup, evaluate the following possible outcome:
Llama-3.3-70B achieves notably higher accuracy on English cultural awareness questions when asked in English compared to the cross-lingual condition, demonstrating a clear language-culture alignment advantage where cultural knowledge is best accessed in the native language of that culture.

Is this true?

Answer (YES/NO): NO